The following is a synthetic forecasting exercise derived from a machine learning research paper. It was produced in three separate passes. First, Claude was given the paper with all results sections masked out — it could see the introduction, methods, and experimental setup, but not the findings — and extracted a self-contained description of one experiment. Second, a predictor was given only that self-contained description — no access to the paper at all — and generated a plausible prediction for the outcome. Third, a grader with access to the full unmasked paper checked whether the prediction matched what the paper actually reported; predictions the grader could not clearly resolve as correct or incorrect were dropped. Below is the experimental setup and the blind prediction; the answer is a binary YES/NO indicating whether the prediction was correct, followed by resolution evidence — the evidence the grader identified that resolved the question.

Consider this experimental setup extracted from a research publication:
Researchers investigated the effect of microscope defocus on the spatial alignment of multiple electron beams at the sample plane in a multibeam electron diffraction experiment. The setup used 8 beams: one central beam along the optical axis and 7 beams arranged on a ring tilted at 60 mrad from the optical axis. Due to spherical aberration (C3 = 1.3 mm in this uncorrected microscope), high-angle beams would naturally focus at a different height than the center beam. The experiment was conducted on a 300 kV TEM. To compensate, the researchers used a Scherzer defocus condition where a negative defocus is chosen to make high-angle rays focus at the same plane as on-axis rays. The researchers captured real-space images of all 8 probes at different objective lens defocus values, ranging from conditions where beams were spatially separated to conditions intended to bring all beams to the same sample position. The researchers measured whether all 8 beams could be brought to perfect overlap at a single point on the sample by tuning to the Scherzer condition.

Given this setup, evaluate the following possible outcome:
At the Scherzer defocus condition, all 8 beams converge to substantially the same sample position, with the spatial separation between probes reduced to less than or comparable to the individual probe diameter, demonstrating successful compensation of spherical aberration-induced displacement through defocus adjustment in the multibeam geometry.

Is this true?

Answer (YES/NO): YES